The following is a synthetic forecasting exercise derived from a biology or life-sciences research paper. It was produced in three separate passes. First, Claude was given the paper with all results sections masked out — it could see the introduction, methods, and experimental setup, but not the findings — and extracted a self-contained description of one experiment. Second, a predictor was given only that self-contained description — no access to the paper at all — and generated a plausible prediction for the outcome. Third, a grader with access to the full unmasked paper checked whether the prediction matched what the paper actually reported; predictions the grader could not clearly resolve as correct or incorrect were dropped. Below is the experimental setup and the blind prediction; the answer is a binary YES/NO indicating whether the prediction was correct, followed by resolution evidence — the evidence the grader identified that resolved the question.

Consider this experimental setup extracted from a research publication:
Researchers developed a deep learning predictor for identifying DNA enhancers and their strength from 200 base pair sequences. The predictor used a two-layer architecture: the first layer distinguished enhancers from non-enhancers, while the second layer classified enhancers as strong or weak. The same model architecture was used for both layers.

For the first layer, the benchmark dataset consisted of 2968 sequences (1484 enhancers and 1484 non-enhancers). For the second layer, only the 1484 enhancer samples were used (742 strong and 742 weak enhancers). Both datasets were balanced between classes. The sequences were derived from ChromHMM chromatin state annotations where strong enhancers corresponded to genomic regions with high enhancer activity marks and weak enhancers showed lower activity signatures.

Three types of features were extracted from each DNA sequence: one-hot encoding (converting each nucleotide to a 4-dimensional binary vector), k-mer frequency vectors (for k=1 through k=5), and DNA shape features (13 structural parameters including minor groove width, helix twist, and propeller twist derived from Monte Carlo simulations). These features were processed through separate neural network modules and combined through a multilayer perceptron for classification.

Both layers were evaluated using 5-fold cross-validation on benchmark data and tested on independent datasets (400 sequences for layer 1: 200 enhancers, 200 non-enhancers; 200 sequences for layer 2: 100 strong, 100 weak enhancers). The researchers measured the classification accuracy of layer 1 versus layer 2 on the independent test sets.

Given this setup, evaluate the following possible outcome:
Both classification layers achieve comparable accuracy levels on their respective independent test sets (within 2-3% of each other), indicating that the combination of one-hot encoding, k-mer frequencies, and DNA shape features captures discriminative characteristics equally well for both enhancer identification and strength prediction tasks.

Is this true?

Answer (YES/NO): NO